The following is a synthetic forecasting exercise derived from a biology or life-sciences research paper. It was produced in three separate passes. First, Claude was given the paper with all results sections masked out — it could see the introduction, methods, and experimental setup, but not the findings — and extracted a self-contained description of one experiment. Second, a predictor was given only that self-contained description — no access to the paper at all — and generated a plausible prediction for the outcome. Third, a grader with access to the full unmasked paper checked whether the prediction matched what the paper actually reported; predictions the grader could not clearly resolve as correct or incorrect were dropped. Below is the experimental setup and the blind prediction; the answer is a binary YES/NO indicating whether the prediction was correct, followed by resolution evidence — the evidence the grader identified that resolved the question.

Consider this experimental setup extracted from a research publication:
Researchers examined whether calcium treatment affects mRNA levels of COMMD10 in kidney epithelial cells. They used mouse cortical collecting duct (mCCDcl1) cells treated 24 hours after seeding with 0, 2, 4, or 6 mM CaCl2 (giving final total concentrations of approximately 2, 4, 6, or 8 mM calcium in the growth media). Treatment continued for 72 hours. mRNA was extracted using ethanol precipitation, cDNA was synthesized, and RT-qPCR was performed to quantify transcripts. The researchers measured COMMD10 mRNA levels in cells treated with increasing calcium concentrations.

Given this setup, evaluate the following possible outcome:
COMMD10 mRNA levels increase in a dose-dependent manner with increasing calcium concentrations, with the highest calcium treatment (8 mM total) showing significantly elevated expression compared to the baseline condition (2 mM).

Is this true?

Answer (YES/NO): NO